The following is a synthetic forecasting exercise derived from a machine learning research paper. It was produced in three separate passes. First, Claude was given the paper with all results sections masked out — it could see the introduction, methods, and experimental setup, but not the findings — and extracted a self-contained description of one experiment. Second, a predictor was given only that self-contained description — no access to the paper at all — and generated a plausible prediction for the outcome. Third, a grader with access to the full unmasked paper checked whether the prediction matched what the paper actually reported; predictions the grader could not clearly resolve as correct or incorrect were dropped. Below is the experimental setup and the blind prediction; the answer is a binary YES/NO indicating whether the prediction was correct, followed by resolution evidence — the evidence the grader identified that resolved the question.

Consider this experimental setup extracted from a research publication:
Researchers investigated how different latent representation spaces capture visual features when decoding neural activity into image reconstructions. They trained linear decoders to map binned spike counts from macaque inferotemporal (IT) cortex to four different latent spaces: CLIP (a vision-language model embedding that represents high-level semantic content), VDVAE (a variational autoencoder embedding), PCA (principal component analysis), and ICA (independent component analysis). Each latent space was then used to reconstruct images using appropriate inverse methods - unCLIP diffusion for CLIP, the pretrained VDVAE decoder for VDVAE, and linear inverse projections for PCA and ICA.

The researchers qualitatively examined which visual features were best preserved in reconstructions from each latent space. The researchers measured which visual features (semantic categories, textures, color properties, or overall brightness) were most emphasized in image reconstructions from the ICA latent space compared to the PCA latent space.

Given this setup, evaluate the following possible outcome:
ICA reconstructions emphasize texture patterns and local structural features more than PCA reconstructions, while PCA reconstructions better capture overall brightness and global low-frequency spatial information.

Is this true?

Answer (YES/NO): NO